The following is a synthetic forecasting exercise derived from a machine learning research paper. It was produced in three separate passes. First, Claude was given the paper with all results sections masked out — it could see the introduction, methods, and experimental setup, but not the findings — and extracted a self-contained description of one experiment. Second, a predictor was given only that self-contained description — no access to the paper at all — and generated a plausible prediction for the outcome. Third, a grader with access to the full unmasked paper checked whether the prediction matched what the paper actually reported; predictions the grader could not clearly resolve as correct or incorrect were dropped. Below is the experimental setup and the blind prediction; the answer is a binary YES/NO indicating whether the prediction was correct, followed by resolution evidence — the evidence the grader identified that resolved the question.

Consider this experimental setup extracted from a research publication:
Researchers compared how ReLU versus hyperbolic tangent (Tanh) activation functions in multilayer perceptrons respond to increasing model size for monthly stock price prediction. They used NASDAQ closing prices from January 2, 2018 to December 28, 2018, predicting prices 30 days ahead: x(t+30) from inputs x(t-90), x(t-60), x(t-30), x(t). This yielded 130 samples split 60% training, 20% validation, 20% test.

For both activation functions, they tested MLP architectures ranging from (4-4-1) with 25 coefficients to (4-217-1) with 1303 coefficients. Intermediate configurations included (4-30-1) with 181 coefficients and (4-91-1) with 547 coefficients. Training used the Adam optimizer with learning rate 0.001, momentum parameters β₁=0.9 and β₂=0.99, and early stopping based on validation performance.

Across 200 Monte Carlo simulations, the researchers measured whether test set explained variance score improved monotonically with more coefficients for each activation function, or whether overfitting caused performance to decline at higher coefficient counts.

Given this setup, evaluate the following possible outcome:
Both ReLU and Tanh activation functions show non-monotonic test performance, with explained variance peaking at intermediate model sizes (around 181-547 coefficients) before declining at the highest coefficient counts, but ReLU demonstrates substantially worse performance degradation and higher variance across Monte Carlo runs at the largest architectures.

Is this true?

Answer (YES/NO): NO